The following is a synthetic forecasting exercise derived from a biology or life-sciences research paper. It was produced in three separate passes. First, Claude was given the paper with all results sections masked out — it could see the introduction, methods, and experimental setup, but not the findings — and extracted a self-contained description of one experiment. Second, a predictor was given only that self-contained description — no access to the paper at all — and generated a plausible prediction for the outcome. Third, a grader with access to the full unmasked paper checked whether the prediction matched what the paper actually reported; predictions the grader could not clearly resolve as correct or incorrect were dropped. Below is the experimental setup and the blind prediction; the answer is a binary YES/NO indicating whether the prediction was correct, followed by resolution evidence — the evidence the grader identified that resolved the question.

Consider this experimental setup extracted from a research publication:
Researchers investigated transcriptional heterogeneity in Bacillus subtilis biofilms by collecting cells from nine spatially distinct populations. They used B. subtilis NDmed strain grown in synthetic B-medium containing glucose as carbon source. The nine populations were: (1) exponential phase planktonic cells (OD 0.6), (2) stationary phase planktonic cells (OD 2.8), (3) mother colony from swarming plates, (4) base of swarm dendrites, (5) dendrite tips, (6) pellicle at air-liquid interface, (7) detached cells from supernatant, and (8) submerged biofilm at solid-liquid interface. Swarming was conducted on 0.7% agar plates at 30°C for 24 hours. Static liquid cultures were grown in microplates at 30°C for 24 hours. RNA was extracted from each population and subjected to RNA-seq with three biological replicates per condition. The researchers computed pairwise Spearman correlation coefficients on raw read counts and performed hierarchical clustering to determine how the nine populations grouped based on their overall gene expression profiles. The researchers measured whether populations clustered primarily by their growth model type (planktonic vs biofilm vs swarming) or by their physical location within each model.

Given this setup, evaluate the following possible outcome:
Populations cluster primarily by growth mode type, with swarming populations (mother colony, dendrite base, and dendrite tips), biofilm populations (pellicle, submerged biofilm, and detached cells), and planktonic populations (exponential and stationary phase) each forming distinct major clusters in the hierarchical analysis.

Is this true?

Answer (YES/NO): NO